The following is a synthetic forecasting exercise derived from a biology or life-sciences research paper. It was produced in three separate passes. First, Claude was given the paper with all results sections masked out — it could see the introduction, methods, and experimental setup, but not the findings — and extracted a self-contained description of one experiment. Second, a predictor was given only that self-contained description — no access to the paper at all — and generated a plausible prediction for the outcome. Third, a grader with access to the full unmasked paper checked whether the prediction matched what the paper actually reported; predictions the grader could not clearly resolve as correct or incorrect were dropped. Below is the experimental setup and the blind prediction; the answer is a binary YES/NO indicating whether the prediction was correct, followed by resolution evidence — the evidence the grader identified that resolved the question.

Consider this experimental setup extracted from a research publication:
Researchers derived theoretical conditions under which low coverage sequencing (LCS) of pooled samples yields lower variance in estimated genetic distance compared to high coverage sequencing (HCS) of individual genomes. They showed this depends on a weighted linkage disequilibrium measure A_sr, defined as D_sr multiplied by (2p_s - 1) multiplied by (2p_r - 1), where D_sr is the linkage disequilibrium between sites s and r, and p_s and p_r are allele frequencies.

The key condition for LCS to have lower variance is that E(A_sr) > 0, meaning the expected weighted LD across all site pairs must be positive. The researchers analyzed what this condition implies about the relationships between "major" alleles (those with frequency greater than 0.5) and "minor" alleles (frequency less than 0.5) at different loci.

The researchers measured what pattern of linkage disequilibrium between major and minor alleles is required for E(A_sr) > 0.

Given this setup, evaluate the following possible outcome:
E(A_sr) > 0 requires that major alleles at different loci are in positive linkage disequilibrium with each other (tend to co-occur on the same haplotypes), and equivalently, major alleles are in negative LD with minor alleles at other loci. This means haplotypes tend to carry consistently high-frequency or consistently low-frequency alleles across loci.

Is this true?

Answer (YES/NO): YES